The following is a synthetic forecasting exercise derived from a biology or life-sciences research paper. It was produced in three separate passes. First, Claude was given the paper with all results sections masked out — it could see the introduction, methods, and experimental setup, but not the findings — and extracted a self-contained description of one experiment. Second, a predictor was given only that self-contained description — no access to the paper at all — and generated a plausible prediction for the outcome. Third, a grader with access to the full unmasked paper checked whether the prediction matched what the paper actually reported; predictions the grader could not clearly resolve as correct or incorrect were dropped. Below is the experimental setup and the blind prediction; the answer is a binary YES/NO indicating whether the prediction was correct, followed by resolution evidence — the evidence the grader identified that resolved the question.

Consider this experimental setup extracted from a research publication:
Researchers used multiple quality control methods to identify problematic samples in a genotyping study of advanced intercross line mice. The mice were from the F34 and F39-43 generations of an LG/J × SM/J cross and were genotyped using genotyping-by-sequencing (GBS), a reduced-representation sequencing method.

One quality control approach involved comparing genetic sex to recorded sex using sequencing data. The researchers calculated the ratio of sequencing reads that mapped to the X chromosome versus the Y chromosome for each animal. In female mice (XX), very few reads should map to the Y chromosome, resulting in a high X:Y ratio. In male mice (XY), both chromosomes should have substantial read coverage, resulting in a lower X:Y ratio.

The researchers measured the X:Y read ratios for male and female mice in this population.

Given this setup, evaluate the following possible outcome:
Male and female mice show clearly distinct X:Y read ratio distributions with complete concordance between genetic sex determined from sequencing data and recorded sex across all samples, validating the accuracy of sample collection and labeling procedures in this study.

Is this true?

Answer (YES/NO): NO